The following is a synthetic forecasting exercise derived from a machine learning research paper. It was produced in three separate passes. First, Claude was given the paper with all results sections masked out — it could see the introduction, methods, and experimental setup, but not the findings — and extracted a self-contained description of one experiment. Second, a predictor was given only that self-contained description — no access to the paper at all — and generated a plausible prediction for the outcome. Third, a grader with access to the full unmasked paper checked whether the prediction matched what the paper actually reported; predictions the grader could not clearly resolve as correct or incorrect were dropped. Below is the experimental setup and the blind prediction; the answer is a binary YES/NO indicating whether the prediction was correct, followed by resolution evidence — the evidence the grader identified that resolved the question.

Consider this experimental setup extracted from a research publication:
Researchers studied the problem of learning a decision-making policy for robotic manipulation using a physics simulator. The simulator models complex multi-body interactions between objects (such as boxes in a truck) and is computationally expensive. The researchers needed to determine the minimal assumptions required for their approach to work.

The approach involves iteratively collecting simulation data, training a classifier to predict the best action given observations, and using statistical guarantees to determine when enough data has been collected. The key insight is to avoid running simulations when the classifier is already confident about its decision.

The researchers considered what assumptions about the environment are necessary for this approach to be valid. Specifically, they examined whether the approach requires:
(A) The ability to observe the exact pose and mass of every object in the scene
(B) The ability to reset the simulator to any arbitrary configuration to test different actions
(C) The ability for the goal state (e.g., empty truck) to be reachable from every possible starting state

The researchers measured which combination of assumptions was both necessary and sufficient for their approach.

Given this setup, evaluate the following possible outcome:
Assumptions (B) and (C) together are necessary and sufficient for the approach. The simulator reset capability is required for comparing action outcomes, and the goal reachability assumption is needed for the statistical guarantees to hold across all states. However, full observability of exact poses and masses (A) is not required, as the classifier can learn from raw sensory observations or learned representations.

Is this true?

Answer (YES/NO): YES